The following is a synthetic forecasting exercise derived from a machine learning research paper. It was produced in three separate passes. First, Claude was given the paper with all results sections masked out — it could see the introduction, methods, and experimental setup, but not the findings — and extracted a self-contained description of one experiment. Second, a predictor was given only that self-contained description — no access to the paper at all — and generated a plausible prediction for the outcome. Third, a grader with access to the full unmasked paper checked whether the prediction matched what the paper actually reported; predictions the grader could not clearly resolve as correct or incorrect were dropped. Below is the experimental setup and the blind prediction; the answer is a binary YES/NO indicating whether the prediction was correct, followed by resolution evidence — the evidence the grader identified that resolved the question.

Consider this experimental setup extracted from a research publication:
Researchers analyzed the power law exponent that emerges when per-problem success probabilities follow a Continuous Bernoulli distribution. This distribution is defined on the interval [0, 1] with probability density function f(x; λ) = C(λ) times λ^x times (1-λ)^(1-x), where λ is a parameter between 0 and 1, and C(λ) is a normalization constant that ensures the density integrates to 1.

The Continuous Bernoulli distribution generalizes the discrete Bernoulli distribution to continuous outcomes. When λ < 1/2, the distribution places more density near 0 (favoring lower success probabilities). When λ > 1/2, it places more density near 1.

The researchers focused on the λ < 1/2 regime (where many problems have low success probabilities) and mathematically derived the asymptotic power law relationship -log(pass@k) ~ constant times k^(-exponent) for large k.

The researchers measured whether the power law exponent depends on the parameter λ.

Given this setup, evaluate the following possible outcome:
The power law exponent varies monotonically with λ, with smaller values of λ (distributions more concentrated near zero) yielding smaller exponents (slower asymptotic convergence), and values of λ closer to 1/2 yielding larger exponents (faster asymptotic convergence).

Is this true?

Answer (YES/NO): NO